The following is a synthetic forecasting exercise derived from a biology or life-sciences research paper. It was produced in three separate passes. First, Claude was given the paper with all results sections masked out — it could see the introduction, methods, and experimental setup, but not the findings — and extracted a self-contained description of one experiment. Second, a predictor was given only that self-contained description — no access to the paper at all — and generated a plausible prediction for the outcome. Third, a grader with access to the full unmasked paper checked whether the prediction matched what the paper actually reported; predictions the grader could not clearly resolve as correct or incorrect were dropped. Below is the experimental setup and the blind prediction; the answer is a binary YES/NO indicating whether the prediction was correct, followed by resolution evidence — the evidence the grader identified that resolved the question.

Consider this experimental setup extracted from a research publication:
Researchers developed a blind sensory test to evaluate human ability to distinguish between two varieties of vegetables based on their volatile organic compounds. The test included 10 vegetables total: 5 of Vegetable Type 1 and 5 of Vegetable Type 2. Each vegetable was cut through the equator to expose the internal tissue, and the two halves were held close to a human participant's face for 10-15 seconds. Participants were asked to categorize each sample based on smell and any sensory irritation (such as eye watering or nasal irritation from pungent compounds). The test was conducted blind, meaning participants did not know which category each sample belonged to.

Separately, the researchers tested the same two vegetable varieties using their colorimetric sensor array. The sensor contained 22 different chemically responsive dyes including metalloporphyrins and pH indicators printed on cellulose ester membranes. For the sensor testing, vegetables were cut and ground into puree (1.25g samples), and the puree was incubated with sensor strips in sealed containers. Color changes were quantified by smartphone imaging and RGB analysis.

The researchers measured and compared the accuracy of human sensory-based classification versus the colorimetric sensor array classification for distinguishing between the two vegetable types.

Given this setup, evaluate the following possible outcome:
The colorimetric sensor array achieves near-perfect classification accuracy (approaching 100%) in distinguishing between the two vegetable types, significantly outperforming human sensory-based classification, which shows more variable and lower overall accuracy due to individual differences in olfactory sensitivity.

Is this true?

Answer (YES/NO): NO